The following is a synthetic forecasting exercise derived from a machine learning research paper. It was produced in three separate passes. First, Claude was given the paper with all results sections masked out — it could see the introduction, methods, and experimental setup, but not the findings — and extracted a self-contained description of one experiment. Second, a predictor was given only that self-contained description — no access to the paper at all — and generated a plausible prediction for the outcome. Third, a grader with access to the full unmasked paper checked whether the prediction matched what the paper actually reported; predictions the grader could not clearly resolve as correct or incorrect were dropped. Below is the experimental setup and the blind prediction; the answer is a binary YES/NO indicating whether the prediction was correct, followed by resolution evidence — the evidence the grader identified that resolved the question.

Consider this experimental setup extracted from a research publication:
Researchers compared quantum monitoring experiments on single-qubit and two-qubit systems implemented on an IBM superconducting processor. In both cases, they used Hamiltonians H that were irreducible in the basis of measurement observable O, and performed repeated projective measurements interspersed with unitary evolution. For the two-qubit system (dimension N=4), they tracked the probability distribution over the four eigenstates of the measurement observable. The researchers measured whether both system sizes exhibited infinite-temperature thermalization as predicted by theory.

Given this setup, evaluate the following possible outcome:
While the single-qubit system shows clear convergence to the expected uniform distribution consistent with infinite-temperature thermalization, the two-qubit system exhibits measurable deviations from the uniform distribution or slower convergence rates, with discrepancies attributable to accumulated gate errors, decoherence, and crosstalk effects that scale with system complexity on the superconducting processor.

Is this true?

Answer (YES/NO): NO